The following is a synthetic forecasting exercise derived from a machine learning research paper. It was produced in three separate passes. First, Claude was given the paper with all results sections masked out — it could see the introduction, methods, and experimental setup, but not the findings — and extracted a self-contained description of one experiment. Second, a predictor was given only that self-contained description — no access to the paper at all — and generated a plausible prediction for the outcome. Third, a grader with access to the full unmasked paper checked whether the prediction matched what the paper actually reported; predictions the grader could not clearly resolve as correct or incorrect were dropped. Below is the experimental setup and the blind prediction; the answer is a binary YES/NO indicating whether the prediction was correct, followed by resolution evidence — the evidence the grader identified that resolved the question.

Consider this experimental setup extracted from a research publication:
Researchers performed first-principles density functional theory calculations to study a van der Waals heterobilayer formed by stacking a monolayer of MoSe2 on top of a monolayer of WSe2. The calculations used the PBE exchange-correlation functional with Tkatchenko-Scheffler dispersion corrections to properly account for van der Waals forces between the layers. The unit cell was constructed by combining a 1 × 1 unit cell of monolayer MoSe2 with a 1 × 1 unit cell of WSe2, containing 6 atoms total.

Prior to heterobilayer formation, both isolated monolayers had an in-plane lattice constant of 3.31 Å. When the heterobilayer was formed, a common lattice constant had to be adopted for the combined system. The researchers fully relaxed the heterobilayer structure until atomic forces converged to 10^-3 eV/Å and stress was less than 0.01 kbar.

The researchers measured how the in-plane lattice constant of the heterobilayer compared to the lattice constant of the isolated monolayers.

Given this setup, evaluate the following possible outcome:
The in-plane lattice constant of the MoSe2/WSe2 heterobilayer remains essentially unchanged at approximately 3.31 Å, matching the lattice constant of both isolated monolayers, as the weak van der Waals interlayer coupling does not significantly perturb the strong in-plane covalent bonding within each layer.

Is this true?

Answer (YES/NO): NO